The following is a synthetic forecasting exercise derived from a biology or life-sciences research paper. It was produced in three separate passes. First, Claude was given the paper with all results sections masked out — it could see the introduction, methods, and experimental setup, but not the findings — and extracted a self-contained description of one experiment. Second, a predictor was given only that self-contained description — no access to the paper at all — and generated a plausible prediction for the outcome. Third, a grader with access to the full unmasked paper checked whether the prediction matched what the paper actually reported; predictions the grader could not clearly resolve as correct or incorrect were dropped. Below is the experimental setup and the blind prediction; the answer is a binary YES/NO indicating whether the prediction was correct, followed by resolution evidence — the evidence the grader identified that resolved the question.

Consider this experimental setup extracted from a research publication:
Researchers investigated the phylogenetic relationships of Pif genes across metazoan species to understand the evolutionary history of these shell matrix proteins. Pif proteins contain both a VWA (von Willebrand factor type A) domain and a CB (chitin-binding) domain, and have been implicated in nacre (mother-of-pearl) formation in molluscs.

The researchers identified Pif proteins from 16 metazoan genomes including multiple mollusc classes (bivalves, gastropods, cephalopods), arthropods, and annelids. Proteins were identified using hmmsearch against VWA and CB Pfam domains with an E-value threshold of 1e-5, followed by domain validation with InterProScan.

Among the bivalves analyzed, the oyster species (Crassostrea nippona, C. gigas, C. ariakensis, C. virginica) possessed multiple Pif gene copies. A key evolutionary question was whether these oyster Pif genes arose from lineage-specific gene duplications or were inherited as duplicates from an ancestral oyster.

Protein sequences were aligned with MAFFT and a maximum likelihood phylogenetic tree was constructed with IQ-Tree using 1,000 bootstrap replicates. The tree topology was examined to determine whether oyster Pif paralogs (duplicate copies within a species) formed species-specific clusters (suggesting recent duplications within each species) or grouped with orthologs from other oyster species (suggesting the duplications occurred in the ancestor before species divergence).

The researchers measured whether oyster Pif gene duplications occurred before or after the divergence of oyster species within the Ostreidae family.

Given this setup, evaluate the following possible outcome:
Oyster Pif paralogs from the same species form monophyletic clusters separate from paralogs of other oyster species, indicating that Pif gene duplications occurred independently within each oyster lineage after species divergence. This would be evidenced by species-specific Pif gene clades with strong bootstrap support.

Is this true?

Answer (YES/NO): NO